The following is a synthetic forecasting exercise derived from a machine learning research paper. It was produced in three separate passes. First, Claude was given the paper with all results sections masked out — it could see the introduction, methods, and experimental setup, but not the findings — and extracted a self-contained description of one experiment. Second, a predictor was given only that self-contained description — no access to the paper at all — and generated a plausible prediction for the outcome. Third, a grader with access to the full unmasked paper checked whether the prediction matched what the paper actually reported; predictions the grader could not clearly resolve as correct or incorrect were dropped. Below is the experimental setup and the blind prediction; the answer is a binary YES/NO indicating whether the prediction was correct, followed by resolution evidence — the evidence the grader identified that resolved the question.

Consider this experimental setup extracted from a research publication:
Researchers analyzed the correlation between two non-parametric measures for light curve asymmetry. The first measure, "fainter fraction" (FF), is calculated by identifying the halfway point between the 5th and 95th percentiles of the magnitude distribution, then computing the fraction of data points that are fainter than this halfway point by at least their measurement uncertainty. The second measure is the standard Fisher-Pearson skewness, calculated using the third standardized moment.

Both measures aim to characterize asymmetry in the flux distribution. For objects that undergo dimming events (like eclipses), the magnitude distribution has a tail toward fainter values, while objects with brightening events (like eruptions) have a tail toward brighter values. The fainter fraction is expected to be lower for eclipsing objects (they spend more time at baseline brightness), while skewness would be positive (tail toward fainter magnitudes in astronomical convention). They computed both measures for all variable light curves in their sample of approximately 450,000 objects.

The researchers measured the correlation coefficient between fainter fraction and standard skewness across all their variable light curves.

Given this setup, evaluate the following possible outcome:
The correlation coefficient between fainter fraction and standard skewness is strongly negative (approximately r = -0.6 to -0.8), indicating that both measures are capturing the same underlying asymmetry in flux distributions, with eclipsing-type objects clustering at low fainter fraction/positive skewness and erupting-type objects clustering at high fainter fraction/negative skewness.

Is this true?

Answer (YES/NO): NO